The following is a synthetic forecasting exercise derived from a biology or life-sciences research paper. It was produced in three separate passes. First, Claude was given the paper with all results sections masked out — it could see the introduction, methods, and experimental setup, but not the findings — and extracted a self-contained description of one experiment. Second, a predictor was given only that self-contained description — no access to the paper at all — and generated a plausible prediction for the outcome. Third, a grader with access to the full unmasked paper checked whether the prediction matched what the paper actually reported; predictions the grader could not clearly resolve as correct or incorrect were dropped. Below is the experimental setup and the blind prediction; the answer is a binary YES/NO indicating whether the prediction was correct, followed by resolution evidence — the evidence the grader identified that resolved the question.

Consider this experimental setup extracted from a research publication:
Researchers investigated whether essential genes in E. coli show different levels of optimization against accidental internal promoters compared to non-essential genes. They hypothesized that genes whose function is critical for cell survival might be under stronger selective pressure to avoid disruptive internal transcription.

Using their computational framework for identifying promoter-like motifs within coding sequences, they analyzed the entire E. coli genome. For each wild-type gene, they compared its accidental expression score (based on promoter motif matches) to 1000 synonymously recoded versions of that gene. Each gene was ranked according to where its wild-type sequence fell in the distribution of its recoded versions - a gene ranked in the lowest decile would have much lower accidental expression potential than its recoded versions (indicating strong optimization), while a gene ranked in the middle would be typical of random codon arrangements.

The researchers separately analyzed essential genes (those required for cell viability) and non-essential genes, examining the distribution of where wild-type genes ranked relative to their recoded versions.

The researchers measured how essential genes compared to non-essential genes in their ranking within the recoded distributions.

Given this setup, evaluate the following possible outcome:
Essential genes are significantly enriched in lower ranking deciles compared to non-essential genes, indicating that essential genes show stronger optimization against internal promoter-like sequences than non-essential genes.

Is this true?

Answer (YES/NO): YES